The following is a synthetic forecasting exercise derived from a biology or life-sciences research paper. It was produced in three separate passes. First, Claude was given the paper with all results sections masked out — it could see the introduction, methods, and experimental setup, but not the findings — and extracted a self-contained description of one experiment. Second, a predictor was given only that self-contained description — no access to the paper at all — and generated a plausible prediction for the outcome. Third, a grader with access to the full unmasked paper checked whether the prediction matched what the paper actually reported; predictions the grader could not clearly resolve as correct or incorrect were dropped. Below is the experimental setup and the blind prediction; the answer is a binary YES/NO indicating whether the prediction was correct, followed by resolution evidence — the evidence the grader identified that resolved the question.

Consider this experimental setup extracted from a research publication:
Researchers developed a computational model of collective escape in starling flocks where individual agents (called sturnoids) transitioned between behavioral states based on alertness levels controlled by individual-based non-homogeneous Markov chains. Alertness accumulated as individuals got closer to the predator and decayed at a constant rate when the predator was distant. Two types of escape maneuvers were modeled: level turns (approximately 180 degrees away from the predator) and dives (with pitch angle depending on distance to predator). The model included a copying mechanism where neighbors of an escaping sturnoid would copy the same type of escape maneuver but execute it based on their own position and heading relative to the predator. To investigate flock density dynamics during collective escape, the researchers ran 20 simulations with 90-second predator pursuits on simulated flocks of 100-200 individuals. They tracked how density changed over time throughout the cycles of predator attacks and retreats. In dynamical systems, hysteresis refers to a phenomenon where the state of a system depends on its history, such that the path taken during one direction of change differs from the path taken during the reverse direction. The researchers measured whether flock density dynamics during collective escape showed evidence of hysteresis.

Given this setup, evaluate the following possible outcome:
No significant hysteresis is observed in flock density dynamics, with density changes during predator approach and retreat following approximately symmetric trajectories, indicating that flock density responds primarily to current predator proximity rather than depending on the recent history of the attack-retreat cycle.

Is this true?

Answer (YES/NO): NO